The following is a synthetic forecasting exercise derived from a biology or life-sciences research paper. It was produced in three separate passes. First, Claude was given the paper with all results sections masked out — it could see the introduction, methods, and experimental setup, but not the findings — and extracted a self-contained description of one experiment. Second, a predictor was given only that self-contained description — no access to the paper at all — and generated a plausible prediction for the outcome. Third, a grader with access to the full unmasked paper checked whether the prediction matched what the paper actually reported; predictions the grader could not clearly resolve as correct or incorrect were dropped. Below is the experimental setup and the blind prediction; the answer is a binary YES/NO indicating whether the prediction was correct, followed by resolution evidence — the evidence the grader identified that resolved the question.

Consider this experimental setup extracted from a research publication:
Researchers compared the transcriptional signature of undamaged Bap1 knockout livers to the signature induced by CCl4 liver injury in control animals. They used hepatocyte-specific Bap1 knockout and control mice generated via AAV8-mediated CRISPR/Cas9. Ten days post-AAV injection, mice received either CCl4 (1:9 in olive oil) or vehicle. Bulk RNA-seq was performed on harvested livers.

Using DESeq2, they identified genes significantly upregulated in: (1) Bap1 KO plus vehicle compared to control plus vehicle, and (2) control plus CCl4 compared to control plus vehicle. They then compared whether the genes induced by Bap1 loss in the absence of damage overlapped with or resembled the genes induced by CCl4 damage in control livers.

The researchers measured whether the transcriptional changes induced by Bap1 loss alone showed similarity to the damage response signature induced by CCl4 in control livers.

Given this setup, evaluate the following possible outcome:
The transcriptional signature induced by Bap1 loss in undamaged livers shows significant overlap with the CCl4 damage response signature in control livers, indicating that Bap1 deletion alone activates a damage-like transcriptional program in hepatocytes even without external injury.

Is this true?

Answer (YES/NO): YES